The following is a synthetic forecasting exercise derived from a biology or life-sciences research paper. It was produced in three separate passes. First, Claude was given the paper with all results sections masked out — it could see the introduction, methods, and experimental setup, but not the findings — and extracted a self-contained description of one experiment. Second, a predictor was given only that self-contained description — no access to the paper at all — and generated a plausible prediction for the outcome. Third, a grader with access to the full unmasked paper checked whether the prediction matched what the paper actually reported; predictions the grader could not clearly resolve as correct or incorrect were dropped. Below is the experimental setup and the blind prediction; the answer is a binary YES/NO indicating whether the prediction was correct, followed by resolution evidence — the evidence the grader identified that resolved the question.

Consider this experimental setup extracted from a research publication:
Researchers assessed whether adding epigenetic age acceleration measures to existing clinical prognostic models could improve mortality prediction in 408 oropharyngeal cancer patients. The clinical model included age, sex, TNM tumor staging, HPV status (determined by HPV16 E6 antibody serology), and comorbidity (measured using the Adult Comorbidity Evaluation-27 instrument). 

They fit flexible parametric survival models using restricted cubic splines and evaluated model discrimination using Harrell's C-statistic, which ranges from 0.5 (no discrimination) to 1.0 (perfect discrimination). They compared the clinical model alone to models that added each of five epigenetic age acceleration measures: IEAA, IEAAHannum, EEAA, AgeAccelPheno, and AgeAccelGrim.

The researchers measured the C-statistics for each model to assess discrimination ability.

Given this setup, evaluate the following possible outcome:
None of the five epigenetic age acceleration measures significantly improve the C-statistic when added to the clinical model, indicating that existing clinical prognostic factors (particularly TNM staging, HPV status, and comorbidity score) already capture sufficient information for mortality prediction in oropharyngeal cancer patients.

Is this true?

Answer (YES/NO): NO